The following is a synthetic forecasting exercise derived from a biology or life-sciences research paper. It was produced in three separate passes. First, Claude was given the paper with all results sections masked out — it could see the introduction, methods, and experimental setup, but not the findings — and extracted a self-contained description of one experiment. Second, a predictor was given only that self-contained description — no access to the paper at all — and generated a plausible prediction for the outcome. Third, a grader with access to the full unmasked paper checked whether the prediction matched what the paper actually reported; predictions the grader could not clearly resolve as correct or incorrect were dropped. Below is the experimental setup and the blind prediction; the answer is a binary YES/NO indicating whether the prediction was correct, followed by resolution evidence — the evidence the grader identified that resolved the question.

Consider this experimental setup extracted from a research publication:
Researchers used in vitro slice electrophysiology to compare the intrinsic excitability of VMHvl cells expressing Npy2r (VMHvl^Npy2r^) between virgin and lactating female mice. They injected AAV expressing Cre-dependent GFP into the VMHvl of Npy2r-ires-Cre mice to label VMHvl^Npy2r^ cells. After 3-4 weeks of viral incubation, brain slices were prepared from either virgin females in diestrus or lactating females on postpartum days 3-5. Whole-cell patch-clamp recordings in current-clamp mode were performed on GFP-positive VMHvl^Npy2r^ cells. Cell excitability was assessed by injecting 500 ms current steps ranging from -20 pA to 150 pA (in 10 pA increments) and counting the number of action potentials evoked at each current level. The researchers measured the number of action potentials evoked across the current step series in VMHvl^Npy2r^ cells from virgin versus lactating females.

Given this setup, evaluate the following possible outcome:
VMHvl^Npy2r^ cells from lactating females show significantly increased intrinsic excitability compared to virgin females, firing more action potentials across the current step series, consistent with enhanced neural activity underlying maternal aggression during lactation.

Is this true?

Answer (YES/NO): YES